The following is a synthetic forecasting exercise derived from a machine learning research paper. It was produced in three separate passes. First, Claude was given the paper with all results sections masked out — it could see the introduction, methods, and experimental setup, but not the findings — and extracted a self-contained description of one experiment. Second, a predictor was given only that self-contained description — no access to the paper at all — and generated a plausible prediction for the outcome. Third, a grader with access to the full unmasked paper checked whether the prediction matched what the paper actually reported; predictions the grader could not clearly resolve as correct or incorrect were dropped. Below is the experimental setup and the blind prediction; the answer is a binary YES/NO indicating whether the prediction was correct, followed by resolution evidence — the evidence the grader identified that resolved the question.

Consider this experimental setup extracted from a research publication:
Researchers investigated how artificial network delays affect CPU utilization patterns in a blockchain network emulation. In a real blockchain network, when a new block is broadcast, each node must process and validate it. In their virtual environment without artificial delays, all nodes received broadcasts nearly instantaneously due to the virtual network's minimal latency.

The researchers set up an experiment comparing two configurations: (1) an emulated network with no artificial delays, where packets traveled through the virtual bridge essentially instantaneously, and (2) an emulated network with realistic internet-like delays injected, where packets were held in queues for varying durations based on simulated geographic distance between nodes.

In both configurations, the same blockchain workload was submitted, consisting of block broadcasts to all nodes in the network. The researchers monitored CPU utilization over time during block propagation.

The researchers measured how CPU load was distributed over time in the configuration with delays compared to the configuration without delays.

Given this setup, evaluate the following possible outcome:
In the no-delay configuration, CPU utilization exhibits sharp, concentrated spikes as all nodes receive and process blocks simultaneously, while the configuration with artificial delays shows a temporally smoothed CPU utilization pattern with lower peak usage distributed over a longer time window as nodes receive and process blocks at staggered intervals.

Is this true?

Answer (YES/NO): YES